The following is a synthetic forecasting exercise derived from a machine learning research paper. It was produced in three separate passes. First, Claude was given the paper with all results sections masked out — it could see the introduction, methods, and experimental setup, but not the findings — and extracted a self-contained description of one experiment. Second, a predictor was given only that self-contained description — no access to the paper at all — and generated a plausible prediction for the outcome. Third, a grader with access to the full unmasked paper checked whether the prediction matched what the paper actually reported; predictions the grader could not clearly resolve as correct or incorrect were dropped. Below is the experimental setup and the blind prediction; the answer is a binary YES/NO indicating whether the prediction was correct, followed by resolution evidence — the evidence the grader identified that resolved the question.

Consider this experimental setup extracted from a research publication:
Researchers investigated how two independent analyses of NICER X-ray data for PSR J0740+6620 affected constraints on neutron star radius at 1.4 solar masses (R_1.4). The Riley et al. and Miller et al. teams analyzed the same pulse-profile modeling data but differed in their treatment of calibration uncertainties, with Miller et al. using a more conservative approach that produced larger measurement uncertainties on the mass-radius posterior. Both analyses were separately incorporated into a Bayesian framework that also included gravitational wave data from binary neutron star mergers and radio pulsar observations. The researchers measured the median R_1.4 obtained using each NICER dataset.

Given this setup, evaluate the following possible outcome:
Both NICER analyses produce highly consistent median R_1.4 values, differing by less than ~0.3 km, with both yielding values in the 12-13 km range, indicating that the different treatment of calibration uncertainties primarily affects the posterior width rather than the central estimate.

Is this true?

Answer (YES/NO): NO